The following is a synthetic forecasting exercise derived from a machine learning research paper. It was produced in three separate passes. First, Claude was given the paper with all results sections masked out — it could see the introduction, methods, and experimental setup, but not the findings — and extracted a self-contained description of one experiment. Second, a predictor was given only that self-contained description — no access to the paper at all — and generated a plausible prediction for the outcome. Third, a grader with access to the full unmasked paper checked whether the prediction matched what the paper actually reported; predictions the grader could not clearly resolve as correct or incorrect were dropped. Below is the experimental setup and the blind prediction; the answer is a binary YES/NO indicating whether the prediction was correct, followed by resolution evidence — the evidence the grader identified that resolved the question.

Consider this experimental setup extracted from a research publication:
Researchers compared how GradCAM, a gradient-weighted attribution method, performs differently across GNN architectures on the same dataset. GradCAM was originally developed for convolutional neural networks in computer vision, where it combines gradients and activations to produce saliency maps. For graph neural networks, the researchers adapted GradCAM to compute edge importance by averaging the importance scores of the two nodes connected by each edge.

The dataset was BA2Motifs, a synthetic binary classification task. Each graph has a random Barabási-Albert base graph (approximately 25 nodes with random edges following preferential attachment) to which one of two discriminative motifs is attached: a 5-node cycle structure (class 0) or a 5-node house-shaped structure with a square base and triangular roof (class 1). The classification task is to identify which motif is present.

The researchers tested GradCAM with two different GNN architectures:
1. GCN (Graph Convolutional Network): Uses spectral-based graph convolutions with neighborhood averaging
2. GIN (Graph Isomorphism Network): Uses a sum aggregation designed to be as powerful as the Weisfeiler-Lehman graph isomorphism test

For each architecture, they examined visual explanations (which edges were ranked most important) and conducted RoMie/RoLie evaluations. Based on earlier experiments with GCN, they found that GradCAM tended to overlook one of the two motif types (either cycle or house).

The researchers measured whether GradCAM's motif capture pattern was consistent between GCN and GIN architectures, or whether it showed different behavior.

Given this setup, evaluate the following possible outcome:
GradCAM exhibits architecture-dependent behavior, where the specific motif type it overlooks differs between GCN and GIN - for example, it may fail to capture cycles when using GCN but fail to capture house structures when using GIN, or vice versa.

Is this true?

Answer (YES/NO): NO